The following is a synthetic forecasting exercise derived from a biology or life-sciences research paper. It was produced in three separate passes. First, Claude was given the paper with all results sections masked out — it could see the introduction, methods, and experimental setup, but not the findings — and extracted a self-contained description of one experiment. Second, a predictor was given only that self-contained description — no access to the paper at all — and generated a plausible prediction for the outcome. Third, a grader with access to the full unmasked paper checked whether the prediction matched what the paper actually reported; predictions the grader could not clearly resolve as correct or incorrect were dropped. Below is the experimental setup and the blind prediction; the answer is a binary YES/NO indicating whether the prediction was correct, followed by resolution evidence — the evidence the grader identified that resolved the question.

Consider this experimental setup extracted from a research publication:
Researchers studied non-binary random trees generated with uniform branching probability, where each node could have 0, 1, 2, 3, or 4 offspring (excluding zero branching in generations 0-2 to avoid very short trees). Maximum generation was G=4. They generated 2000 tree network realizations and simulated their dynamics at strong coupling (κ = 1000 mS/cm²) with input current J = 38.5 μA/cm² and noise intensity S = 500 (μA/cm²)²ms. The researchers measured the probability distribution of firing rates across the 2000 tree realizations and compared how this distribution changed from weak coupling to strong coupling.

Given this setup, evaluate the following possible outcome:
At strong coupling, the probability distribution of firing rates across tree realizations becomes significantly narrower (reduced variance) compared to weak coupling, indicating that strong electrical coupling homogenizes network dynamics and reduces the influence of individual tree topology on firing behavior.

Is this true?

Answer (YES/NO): NO